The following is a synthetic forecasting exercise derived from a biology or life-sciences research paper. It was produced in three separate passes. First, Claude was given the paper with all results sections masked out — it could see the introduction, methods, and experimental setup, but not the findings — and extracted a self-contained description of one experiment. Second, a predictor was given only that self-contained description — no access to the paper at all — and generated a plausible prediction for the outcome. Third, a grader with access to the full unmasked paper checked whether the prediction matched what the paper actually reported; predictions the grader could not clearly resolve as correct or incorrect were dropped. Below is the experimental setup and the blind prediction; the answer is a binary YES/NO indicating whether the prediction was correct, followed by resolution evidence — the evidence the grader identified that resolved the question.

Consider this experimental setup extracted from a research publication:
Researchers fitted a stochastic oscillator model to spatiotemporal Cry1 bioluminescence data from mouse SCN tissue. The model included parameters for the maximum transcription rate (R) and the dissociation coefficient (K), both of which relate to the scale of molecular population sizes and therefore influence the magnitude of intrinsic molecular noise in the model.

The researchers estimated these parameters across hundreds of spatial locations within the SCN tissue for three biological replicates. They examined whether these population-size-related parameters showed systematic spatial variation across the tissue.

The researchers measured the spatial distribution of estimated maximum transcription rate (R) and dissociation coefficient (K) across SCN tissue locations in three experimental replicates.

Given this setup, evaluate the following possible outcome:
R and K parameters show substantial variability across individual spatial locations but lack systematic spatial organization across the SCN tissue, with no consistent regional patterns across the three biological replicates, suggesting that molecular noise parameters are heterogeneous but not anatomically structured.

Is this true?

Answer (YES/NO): NO